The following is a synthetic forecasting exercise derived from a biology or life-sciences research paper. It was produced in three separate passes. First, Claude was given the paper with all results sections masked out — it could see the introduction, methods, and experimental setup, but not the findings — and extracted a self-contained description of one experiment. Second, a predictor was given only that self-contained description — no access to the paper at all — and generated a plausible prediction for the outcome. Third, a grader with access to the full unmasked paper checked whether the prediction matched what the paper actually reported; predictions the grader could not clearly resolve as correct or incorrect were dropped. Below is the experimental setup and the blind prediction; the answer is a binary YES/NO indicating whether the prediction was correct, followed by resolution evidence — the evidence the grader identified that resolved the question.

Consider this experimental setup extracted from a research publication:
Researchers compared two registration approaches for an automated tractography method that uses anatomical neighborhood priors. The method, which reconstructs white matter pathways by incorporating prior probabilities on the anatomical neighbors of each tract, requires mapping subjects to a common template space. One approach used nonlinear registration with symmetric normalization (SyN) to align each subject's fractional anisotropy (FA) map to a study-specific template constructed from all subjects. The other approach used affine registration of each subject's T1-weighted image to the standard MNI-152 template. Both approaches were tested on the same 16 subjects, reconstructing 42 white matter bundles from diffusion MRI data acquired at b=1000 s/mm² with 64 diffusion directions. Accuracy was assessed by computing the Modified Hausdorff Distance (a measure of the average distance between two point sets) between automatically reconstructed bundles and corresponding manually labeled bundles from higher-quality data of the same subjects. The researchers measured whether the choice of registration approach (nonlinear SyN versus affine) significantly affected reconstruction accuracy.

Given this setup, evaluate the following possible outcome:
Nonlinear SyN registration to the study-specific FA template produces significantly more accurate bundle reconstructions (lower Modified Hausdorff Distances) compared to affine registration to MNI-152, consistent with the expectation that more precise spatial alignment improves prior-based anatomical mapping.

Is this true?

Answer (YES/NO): NO